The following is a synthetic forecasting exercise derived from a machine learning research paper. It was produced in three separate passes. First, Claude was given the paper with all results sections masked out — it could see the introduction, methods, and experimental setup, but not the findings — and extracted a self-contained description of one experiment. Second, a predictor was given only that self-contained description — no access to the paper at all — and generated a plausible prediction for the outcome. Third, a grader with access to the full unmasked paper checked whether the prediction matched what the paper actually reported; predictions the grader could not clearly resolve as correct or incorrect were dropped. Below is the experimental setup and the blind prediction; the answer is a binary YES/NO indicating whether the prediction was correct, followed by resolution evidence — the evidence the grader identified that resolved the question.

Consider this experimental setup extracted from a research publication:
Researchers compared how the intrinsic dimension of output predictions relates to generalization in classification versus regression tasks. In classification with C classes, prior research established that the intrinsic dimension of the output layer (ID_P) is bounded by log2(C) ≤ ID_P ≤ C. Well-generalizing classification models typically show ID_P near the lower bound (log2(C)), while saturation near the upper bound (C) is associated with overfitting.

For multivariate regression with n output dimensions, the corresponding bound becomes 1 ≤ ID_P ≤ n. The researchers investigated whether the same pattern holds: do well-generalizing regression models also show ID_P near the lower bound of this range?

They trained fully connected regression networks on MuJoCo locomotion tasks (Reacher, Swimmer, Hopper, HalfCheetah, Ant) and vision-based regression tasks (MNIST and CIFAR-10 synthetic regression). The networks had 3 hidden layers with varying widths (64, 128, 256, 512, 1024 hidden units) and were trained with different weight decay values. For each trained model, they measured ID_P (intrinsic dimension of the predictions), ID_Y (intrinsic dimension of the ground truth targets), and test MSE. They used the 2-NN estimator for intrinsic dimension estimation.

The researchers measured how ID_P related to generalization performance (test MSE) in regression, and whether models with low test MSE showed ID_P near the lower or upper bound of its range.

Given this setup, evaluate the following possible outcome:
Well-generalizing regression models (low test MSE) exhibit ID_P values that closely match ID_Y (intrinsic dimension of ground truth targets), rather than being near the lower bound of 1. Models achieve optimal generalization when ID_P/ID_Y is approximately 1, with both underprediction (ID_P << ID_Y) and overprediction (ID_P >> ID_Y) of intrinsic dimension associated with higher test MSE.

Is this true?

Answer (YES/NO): NO